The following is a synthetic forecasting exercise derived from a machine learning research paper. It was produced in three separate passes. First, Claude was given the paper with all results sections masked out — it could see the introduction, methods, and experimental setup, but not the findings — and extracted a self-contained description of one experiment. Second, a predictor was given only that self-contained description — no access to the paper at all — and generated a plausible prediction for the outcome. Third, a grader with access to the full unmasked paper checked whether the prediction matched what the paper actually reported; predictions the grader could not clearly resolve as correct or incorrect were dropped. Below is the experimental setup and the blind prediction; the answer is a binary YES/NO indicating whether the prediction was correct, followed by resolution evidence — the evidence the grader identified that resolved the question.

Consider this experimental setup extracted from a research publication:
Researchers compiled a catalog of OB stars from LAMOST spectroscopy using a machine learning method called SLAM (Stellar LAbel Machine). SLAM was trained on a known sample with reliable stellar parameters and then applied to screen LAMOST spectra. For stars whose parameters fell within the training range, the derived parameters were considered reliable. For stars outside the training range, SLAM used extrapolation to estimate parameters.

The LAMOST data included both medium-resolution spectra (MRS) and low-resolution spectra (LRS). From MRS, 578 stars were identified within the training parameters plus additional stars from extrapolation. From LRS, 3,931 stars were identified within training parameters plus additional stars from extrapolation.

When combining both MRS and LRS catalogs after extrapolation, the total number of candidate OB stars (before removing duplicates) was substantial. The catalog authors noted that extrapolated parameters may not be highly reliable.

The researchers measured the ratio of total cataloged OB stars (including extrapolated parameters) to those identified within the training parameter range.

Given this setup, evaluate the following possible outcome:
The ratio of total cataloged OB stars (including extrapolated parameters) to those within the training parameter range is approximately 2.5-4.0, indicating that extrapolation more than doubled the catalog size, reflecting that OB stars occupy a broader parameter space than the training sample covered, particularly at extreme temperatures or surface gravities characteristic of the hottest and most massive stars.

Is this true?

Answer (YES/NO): NO